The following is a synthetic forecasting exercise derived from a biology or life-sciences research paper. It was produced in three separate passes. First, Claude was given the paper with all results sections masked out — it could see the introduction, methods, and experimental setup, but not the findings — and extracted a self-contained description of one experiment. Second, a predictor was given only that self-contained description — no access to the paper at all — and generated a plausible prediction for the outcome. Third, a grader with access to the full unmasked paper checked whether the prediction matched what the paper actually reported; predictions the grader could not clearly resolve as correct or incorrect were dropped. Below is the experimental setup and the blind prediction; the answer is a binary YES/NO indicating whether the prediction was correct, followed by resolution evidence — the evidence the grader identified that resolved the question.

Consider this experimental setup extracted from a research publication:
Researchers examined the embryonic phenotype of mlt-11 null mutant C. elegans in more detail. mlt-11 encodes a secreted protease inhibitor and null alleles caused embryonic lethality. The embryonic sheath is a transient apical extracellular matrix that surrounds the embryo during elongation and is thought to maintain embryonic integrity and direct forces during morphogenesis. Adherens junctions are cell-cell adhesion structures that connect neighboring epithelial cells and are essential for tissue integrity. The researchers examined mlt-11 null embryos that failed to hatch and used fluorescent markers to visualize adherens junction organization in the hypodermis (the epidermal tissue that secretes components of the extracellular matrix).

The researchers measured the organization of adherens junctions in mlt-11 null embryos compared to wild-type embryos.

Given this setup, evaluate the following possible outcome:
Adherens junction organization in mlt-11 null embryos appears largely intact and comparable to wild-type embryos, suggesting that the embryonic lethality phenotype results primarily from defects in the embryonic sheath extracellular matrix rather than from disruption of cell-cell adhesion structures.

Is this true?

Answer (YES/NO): NO